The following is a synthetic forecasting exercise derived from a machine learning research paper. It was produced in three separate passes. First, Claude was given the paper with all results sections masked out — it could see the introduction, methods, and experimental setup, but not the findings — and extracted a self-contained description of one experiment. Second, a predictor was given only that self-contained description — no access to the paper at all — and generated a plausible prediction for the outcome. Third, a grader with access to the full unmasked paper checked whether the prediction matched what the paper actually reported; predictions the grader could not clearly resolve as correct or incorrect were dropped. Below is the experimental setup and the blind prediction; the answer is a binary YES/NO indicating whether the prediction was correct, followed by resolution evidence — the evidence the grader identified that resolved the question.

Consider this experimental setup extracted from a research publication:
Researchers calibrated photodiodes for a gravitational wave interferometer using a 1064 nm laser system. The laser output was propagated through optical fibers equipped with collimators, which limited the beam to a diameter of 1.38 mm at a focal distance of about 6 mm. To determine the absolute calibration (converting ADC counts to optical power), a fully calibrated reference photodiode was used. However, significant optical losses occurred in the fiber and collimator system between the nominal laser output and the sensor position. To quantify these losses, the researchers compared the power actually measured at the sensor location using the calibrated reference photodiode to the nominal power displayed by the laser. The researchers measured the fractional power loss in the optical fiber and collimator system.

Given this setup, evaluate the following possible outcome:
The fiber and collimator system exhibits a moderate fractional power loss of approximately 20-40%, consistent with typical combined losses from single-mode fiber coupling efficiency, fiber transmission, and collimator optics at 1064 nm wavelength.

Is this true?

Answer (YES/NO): NO